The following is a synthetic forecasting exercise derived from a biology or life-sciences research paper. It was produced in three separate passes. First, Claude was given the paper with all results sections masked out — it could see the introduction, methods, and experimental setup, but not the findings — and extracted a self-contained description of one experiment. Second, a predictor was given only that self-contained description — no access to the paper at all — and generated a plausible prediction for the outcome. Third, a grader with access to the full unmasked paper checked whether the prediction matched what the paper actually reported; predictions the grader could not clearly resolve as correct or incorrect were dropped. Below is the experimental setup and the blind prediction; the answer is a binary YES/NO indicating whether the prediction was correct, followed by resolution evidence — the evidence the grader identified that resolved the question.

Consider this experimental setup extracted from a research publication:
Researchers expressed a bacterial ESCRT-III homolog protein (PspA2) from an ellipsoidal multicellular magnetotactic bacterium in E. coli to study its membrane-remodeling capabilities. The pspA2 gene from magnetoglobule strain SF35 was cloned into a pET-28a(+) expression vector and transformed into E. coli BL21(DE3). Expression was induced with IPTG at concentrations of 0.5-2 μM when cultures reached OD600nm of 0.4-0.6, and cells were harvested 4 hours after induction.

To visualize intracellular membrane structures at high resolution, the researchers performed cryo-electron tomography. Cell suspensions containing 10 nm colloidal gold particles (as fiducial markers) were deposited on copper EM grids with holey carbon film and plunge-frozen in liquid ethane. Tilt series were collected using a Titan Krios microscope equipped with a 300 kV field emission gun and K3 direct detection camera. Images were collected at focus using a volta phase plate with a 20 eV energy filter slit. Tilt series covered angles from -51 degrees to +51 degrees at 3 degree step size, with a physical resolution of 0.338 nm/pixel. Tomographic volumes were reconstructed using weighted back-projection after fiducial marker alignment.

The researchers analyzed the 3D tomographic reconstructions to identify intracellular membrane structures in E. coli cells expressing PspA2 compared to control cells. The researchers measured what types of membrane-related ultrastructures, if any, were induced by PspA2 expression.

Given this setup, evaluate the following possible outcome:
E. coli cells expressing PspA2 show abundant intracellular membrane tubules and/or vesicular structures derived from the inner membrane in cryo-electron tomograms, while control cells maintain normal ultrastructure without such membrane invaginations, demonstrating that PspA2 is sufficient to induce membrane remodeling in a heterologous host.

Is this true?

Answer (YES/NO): YES